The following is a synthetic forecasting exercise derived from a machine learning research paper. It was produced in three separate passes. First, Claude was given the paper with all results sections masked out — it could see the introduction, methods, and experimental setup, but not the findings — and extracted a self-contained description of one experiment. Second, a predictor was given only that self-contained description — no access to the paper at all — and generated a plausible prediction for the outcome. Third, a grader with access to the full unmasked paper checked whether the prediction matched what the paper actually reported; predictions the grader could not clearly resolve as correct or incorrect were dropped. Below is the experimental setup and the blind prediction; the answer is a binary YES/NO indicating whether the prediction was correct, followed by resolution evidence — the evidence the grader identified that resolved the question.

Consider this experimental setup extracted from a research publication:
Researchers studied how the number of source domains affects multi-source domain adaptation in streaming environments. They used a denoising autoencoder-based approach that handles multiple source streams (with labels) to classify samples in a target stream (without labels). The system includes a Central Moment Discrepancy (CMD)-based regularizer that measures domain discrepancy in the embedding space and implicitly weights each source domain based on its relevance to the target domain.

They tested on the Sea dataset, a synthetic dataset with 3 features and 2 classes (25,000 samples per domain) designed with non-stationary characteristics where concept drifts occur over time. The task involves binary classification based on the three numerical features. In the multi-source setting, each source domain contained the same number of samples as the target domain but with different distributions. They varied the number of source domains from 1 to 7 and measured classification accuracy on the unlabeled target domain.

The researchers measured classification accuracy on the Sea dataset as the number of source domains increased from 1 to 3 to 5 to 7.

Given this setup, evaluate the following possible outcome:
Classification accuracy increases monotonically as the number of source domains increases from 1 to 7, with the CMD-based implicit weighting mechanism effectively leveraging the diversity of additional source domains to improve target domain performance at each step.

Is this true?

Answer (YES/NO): NO